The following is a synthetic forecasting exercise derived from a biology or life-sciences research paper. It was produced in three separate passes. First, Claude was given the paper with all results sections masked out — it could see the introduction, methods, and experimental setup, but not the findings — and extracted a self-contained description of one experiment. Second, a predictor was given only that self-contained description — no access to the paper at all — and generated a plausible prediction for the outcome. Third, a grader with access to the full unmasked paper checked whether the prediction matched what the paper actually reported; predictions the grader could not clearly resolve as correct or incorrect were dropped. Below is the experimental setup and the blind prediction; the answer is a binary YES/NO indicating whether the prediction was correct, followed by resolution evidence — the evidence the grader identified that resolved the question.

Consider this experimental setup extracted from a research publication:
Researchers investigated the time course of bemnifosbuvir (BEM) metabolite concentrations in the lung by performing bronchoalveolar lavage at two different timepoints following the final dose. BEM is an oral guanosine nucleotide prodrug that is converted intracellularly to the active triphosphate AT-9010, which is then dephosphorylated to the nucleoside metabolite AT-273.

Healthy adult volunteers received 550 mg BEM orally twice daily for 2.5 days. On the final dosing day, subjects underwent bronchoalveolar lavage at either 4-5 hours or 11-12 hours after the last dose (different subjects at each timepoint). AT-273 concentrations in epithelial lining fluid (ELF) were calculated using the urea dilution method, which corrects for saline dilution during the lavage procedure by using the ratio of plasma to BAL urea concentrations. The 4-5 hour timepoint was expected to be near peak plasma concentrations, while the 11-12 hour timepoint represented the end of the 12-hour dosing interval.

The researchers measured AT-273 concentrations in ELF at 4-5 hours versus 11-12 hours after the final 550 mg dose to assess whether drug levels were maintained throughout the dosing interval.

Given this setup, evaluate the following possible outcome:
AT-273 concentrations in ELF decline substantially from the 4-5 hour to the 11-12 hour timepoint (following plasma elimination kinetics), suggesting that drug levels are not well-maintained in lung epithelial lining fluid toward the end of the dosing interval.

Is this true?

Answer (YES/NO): NO